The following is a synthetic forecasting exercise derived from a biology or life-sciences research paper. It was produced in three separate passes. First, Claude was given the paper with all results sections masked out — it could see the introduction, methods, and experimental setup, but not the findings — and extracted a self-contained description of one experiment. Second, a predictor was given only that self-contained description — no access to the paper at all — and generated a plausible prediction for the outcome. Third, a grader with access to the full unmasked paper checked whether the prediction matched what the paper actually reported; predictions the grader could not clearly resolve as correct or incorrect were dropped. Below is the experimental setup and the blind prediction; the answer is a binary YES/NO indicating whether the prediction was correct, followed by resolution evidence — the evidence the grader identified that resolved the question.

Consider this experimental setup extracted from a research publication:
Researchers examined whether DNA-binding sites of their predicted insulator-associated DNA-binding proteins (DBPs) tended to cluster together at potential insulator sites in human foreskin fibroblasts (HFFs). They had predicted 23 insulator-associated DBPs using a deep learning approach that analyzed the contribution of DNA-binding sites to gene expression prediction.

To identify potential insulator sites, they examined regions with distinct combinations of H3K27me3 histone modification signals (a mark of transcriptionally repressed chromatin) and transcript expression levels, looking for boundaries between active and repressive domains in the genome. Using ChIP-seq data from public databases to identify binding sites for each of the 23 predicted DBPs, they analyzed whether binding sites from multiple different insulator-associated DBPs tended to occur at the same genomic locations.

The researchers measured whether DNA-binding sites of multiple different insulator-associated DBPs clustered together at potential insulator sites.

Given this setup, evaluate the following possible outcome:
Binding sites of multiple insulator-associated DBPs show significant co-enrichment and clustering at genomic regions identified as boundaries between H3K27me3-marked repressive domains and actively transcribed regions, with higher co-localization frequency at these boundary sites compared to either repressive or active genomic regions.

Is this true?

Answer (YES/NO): NO